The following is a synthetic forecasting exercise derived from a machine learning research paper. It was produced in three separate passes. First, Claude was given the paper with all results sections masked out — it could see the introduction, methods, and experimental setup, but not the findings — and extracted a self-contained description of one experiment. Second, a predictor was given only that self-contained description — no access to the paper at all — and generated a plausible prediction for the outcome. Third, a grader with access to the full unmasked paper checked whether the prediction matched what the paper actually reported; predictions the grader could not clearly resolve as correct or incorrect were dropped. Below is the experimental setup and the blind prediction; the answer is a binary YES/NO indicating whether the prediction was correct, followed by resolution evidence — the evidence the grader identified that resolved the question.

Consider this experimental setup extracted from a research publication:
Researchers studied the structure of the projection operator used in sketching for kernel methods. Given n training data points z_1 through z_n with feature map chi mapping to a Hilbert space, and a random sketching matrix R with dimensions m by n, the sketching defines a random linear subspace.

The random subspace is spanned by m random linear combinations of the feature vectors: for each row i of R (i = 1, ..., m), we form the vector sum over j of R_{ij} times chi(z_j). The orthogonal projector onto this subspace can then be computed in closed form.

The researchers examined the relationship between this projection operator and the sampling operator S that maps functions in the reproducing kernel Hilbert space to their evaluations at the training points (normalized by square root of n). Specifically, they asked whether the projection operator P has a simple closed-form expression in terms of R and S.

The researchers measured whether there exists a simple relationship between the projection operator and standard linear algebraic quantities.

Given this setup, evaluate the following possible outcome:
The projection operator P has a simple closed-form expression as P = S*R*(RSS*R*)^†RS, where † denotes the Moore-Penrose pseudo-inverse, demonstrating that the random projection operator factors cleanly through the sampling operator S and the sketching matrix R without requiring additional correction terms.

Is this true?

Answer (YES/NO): YES